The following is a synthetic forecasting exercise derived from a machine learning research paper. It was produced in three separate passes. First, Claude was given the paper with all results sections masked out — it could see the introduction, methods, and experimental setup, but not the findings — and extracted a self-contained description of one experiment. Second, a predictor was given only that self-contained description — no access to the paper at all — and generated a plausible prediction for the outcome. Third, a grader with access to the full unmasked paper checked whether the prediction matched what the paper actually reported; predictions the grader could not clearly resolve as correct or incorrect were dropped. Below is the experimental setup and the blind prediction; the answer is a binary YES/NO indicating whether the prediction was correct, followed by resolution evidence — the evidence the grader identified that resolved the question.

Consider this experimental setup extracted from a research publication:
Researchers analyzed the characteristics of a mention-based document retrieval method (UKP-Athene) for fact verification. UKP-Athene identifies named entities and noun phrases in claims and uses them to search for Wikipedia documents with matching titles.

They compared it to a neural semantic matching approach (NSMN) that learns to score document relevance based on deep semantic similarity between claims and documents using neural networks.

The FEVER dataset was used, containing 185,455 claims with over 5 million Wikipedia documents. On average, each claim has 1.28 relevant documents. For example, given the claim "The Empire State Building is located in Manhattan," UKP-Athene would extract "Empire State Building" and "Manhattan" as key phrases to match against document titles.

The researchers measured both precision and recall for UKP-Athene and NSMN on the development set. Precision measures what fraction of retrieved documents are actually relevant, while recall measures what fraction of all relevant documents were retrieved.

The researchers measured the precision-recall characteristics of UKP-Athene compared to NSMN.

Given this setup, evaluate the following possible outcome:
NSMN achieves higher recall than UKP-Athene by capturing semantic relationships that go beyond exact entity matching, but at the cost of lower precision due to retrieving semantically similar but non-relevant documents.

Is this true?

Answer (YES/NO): NO